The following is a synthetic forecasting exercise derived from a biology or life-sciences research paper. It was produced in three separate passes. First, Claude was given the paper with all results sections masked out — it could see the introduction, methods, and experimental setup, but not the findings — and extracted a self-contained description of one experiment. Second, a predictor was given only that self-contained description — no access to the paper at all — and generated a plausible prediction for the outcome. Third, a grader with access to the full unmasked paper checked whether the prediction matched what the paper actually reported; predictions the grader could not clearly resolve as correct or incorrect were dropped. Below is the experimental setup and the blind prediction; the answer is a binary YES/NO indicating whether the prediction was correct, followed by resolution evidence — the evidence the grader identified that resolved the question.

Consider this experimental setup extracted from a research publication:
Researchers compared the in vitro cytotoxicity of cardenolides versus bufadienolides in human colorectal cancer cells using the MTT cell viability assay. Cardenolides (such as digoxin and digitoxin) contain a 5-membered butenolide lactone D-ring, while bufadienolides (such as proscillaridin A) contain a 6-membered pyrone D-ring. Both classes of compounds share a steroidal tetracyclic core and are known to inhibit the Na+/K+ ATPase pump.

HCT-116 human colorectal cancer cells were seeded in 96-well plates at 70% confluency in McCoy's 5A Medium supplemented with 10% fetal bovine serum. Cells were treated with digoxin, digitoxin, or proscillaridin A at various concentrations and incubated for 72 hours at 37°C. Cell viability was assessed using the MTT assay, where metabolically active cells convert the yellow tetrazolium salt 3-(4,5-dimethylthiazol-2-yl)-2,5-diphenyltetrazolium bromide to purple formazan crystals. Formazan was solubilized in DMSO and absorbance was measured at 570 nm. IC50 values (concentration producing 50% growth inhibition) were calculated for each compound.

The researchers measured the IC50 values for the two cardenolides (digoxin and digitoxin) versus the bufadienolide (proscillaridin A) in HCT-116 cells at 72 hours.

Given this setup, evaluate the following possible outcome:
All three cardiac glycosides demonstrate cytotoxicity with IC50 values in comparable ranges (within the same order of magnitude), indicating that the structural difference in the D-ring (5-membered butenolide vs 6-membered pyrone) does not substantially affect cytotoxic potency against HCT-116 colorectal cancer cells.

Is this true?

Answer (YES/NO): NO